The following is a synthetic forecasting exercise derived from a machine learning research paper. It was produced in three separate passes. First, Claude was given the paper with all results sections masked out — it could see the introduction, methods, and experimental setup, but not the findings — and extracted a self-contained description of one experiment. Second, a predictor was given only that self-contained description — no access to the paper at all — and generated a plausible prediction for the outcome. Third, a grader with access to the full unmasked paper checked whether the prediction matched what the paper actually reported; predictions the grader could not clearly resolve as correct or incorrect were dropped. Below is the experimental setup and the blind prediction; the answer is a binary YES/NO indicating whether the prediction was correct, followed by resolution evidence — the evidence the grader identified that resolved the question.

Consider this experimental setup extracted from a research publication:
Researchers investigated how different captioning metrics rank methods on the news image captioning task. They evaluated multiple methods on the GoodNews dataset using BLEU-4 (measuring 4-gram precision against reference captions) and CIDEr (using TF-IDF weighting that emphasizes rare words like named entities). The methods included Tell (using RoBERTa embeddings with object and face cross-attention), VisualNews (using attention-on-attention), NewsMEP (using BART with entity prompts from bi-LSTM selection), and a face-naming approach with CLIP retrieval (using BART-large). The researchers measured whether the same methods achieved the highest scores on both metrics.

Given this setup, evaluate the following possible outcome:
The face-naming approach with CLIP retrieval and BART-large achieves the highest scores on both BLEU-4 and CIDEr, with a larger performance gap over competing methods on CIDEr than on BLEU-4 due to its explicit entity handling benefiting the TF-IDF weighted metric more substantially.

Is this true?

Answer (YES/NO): NO